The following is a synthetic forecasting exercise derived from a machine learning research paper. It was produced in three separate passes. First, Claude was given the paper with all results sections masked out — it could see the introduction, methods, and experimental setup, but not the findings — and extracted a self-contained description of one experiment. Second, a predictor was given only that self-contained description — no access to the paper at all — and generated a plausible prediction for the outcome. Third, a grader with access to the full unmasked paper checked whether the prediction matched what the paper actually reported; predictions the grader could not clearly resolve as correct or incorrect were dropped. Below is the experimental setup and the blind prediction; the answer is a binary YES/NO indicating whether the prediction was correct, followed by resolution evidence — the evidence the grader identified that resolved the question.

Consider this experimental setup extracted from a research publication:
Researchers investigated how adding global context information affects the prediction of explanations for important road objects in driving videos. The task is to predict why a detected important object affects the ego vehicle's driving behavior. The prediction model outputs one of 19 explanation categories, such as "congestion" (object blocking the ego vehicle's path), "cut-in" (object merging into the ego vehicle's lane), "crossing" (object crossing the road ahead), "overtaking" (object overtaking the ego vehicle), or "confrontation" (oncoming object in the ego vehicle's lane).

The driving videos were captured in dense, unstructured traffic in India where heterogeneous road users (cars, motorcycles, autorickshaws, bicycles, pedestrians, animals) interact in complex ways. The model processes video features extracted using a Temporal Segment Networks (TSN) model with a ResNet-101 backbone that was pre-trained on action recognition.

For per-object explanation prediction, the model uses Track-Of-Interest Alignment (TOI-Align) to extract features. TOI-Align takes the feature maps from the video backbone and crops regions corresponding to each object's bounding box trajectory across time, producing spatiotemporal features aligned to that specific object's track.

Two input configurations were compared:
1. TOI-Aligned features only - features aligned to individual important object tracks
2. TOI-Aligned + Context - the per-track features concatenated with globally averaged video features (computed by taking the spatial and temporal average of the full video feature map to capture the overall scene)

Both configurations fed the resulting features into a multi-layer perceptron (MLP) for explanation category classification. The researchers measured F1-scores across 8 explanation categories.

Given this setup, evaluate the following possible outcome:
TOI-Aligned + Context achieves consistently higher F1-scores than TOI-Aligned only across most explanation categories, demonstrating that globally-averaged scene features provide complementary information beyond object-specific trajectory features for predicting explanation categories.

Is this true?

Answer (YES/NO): NO